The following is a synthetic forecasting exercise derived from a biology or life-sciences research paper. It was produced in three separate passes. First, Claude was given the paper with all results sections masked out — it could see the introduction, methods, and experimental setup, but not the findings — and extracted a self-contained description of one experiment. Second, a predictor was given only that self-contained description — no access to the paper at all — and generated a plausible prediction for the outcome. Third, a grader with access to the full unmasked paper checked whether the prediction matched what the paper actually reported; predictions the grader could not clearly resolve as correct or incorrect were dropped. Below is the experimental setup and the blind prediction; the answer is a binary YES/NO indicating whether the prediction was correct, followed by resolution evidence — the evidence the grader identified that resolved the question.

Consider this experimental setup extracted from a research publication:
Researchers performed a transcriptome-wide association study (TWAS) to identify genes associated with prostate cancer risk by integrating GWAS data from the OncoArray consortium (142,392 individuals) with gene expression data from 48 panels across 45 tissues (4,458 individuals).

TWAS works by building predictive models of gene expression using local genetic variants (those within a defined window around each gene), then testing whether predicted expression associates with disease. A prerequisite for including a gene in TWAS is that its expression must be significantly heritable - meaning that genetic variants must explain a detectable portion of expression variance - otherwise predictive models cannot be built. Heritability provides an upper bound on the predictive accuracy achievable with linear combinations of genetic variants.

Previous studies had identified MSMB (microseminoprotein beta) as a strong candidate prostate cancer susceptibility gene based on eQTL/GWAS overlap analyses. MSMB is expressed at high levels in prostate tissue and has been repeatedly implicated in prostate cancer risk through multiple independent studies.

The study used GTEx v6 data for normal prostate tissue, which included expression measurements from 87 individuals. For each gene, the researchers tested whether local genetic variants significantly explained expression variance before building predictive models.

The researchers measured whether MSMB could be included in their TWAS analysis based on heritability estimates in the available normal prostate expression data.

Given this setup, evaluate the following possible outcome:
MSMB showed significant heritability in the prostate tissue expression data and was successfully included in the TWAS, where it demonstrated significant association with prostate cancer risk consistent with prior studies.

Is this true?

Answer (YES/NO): NO